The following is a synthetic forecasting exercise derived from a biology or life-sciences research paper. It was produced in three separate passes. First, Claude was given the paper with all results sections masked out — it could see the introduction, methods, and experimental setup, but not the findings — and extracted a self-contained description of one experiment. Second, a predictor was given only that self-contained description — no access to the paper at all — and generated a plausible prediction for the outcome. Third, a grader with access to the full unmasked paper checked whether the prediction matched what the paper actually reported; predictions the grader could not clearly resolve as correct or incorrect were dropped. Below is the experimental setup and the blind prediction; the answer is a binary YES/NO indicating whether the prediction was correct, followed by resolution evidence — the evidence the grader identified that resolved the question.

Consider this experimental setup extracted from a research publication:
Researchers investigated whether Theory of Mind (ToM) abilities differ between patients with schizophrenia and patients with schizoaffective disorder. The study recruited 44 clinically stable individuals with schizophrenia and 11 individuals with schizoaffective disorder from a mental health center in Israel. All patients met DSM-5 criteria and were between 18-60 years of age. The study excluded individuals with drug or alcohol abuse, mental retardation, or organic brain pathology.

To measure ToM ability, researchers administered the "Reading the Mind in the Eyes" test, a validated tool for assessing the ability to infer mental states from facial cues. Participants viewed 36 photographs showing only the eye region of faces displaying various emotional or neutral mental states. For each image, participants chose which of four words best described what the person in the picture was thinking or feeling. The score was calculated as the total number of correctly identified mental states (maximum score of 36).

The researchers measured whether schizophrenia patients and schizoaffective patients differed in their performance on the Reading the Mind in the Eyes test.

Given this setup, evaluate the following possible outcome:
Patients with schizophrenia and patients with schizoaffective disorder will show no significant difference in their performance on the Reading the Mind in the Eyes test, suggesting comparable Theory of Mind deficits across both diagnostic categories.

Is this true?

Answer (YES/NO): YES